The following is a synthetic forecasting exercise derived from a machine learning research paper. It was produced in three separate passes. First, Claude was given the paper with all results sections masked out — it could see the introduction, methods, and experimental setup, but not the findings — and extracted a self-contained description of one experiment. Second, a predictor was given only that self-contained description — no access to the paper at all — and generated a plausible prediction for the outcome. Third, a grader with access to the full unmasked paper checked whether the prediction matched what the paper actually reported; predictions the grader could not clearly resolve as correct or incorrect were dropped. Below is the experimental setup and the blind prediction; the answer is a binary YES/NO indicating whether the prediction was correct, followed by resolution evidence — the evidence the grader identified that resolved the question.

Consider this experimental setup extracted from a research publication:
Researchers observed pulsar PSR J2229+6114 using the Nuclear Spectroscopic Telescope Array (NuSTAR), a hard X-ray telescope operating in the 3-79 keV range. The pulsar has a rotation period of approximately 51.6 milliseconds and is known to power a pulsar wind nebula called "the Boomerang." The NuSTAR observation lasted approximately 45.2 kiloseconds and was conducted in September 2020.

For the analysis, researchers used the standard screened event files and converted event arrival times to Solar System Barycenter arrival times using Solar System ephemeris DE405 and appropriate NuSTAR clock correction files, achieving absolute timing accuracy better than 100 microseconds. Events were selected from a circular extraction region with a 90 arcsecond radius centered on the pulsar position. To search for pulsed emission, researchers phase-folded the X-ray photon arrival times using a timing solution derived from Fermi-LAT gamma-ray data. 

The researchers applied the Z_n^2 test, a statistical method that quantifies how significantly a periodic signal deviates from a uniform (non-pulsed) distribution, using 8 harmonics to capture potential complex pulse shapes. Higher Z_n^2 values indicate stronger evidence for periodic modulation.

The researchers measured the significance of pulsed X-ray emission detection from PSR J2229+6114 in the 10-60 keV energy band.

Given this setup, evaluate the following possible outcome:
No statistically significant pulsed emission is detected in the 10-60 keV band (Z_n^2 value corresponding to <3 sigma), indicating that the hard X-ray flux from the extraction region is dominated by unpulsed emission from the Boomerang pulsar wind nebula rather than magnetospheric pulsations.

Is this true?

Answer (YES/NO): NO